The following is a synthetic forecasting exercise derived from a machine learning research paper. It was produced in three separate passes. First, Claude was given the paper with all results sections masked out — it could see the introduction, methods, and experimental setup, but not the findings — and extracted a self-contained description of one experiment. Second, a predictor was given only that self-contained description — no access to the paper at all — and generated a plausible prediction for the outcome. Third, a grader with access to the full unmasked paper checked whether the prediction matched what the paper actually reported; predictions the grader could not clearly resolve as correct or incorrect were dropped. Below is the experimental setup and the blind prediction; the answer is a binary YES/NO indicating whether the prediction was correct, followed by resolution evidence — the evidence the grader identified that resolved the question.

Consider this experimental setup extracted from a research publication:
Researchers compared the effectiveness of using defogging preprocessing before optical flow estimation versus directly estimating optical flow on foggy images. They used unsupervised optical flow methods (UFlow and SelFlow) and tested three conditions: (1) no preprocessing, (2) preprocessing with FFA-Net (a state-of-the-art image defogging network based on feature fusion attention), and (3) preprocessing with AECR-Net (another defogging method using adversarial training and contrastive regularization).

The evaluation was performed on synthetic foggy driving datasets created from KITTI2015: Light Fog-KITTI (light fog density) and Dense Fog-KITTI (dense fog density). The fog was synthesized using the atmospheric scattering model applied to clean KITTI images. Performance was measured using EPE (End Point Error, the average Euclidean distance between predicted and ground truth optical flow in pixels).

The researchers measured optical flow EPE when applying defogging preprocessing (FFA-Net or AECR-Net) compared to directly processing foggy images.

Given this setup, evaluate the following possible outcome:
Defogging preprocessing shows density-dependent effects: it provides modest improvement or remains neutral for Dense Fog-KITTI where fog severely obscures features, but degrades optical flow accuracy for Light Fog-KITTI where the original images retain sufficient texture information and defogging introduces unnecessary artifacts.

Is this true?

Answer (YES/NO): NO